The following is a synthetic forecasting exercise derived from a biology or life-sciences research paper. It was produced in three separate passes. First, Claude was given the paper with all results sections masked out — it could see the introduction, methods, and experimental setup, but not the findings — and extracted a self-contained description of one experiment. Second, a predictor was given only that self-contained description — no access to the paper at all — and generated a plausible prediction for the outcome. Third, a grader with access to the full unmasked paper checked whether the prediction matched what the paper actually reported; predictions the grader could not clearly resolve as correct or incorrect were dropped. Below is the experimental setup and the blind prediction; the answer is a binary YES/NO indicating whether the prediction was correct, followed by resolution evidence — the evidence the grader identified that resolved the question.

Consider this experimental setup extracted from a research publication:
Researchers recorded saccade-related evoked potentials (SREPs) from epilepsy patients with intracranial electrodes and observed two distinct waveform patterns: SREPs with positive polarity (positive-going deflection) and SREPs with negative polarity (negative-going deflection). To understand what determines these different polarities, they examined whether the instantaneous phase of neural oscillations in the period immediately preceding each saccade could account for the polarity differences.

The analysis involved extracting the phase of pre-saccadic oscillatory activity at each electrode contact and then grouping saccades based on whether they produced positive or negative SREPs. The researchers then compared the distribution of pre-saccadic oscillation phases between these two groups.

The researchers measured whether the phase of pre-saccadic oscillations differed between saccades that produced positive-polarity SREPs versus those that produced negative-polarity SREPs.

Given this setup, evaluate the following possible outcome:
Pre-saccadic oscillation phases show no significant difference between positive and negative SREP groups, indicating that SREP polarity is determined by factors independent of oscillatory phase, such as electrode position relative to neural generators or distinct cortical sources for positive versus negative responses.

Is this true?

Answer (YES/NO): NO